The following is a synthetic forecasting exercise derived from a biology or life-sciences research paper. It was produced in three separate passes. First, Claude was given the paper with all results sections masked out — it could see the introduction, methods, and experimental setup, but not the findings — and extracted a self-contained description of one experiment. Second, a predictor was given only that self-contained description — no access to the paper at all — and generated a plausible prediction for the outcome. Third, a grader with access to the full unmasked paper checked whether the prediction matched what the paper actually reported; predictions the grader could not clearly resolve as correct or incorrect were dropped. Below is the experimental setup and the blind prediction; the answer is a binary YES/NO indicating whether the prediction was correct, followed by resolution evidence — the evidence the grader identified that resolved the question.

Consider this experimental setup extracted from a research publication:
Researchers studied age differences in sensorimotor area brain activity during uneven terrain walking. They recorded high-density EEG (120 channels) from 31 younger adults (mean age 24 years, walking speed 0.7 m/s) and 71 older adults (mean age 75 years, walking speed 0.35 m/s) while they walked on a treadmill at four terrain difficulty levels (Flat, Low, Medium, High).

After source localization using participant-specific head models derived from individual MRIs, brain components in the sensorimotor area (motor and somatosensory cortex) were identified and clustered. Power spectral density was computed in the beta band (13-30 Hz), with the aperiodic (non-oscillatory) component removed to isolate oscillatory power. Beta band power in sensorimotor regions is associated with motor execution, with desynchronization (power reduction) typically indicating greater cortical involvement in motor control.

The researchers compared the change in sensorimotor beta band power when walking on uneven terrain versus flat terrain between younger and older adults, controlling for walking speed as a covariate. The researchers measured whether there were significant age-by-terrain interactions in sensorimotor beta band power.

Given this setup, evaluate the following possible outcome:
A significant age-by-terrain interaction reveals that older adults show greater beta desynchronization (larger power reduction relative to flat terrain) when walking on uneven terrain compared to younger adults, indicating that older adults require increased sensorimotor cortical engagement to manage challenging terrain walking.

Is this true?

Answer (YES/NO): NO